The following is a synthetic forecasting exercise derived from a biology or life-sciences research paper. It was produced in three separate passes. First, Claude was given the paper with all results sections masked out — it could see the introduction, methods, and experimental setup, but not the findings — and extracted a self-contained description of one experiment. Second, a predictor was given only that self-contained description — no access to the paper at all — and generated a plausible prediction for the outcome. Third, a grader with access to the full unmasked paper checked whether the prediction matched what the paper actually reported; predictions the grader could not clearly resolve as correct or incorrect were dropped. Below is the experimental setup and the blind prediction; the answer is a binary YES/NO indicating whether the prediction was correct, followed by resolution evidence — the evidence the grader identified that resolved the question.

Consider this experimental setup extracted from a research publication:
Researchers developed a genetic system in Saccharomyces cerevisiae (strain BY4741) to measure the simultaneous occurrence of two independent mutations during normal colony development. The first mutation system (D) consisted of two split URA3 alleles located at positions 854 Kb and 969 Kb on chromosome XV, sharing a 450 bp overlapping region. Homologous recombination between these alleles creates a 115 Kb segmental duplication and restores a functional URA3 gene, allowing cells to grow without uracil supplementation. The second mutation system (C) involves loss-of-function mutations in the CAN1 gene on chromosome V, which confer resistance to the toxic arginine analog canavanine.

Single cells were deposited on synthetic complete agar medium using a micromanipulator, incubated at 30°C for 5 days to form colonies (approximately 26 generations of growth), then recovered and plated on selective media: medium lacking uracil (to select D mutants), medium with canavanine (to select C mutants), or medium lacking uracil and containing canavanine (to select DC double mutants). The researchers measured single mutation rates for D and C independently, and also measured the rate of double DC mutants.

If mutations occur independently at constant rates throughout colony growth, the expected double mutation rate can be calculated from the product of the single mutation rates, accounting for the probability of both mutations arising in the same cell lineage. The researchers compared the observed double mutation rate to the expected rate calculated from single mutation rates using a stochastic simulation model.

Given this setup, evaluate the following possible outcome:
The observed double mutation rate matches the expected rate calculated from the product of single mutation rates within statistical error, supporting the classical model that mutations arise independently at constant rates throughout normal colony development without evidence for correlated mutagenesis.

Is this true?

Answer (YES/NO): NO